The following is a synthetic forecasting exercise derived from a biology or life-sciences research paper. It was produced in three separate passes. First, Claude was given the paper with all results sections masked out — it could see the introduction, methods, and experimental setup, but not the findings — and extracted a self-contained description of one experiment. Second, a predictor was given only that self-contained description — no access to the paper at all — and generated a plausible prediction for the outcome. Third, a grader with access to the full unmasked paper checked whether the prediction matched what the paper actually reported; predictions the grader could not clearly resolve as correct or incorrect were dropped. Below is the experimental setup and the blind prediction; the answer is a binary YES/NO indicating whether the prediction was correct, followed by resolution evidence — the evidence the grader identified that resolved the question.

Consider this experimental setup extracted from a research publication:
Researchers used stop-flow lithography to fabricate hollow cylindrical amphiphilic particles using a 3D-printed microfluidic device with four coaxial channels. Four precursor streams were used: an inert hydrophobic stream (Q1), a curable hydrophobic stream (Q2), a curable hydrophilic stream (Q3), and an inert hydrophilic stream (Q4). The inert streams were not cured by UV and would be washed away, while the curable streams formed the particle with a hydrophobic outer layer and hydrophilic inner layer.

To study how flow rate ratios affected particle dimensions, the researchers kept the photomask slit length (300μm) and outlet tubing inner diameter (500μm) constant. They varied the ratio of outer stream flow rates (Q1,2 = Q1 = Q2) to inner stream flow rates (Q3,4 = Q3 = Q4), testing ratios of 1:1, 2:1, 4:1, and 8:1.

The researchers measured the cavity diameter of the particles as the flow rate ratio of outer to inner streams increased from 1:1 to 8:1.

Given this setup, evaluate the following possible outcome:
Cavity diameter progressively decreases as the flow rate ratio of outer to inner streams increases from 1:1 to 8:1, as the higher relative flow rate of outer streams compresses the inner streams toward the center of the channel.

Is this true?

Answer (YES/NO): YES